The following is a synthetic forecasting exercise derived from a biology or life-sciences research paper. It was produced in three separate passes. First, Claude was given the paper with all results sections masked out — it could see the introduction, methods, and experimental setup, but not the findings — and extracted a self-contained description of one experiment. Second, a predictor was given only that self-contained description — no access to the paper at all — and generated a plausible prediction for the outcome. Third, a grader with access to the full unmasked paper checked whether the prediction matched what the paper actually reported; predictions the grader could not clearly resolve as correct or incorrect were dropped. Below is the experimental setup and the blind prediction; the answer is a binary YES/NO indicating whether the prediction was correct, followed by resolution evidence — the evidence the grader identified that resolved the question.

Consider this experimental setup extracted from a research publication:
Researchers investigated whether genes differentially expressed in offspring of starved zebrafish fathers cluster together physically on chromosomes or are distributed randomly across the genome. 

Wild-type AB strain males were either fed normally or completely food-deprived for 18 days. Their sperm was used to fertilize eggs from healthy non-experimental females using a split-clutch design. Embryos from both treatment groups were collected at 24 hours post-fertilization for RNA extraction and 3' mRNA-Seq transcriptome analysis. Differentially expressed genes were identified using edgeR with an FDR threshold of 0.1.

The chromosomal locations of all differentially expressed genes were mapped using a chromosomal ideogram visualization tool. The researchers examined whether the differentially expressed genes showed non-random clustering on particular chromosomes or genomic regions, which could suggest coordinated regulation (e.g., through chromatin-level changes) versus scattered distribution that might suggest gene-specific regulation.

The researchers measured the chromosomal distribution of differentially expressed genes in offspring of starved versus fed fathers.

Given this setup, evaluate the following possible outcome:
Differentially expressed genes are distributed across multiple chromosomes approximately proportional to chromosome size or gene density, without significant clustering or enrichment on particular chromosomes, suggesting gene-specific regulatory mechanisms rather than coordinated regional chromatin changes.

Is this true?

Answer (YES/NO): NO